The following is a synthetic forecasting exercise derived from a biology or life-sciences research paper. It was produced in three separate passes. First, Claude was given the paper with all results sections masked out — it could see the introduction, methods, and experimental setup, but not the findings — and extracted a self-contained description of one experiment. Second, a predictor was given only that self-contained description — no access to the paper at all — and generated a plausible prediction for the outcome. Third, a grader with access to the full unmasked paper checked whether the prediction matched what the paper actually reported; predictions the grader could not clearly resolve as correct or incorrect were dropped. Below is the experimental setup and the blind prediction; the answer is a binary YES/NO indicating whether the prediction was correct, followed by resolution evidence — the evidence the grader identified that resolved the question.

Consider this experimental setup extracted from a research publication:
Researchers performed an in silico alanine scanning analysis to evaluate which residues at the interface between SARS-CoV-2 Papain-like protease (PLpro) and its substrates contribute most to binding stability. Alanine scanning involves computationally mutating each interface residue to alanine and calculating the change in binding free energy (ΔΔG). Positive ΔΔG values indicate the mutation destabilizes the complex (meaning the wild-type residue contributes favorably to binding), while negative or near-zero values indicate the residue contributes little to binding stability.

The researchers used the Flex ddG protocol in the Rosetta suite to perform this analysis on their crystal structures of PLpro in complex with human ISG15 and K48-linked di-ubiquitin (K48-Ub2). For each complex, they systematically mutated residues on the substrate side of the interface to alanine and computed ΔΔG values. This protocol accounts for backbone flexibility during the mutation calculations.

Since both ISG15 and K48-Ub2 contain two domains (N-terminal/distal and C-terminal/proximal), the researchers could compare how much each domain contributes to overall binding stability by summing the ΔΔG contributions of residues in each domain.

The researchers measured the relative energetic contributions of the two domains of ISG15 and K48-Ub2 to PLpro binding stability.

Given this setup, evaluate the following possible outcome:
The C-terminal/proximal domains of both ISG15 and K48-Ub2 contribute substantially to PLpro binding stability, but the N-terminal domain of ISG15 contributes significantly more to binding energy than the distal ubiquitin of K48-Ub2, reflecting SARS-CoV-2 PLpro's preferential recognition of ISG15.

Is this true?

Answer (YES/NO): YES